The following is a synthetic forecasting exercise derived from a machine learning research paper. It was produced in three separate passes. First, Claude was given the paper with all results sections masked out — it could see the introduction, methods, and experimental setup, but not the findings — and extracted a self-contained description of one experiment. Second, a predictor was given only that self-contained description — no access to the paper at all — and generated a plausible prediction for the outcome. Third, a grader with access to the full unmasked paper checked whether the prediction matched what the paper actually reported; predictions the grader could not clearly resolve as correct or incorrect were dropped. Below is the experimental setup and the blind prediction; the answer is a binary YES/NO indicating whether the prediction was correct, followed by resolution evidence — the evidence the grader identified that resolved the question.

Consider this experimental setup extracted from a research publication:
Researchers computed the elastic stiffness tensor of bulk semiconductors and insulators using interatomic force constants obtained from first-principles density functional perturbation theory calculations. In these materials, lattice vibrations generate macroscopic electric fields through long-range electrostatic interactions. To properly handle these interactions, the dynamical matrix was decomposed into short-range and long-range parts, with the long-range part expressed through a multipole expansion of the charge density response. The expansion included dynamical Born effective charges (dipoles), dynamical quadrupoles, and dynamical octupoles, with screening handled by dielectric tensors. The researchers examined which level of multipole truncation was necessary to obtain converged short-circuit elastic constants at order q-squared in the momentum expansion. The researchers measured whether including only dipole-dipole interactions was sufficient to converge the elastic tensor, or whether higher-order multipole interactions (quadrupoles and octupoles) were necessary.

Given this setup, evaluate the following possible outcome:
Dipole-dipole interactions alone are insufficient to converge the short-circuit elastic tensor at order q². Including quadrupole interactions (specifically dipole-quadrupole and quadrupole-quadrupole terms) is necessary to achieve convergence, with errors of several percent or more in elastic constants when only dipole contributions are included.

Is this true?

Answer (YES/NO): YES